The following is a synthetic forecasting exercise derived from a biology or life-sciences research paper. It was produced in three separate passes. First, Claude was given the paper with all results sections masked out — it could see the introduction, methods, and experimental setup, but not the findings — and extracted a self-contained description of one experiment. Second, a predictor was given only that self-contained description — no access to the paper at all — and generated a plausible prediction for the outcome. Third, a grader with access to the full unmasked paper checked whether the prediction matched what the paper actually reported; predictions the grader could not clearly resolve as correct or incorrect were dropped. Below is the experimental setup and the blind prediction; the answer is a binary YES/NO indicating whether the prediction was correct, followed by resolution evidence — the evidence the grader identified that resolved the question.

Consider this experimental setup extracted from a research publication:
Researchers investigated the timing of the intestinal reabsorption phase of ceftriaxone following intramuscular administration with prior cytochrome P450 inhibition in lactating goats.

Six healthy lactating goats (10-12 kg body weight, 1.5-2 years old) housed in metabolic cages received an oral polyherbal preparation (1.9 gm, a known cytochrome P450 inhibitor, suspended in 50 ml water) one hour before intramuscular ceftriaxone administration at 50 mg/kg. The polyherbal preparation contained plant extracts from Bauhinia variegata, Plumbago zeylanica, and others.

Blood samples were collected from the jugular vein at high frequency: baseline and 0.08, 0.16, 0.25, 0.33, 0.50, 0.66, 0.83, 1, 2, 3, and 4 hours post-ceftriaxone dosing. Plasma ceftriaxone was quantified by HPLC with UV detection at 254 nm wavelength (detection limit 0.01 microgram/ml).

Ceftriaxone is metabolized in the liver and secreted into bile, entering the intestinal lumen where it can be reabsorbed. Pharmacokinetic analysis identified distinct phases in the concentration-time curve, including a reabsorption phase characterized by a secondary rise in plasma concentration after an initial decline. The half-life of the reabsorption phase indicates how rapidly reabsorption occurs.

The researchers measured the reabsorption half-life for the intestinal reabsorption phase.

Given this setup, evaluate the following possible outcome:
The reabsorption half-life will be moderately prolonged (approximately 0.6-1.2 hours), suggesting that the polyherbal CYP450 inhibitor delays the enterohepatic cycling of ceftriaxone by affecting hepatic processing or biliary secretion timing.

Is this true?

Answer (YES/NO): NO